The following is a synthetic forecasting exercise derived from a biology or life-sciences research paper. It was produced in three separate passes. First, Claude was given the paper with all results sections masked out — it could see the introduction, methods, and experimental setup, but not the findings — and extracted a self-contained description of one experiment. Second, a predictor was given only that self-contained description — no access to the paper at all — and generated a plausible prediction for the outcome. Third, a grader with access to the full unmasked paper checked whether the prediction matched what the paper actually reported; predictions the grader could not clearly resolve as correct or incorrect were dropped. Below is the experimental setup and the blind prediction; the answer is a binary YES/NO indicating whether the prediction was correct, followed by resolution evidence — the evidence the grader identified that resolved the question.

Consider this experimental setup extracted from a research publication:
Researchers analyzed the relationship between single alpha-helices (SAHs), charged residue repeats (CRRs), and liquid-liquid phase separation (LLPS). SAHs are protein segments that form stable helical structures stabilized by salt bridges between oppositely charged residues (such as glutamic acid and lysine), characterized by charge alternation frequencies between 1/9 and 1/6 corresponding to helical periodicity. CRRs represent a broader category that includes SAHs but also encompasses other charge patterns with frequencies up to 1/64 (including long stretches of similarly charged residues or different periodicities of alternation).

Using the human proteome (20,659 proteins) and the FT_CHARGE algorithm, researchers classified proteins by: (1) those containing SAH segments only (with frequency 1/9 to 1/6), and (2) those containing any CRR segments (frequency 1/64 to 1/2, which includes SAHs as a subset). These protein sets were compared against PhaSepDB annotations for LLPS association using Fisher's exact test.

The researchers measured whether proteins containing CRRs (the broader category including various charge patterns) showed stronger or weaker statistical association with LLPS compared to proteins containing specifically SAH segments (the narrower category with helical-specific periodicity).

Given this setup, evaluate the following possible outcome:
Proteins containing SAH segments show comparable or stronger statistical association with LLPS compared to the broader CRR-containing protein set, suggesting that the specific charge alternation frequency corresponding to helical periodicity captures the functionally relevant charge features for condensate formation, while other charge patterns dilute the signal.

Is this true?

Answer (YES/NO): NO